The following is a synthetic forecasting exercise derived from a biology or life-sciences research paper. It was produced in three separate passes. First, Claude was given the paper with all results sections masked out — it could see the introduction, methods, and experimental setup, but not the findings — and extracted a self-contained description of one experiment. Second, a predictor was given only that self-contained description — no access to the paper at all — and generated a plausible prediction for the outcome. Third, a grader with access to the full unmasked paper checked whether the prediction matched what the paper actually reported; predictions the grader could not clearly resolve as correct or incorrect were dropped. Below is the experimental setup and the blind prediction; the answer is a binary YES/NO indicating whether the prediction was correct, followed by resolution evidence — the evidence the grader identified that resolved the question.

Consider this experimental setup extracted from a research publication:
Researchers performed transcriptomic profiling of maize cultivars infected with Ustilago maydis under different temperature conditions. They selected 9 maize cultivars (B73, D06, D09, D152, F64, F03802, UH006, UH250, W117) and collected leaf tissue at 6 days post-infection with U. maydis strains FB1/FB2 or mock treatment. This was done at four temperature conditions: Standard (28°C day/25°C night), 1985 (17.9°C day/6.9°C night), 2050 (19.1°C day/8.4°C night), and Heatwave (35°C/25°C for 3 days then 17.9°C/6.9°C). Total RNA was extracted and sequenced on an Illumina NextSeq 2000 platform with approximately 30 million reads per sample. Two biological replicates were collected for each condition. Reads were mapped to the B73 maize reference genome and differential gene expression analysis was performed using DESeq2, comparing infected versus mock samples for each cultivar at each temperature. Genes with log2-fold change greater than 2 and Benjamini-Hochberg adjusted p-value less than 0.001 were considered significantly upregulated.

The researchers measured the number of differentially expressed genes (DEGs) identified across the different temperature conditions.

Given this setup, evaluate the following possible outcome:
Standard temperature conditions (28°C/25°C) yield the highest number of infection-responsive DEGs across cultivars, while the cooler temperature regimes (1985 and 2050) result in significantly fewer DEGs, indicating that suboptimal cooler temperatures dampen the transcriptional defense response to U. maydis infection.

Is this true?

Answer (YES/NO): YES